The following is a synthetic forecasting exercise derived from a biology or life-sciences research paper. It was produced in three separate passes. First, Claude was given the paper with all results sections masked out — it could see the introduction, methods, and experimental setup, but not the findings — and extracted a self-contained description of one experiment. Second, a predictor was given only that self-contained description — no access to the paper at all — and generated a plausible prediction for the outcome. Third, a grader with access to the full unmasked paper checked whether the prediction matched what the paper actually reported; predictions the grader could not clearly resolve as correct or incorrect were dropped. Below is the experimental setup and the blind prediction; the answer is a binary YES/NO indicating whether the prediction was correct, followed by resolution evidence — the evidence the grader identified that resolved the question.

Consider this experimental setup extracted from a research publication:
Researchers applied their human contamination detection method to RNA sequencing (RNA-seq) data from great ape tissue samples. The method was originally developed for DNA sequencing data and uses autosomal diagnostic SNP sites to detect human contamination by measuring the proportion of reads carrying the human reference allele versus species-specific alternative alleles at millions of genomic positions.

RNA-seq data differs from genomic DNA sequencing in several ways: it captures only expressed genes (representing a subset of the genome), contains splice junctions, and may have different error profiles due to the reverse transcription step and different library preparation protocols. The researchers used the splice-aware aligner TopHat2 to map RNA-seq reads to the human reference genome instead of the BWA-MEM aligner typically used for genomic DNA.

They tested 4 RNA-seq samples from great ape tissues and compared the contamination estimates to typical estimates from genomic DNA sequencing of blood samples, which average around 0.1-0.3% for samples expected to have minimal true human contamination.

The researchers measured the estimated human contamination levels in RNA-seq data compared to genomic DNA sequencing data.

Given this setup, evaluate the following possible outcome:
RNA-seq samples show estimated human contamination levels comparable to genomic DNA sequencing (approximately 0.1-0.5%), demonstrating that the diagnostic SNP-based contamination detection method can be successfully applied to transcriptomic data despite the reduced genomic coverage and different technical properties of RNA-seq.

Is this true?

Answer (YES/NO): NO